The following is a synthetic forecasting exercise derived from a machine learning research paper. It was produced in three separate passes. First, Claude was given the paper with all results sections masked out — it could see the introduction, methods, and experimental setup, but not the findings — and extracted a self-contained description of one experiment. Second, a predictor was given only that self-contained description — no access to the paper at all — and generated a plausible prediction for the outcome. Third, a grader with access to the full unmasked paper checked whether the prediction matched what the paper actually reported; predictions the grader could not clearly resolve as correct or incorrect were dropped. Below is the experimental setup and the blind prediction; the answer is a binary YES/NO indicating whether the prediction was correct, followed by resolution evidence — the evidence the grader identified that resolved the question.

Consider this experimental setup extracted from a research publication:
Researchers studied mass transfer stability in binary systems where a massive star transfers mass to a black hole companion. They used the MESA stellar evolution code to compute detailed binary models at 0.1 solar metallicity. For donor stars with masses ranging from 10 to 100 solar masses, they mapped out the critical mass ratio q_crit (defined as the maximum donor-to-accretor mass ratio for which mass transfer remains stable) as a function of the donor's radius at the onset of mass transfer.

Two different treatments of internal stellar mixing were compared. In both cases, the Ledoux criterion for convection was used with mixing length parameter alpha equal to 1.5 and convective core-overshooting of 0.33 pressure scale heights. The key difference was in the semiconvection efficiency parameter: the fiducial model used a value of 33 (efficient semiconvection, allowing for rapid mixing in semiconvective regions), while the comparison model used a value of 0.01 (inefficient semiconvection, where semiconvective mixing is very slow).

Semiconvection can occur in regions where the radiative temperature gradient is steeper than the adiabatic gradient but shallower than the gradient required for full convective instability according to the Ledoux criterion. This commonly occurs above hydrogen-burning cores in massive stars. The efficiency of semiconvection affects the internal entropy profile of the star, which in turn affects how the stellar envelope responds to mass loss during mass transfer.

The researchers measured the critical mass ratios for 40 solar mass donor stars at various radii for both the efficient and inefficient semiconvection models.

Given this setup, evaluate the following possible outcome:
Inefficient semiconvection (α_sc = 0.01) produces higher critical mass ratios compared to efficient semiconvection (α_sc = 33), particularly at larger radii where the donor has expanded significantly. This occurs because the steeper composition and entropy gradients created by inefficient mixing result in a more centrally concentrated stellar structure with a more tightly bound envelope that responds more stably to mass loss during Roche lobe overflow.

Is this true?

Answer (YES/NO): NO